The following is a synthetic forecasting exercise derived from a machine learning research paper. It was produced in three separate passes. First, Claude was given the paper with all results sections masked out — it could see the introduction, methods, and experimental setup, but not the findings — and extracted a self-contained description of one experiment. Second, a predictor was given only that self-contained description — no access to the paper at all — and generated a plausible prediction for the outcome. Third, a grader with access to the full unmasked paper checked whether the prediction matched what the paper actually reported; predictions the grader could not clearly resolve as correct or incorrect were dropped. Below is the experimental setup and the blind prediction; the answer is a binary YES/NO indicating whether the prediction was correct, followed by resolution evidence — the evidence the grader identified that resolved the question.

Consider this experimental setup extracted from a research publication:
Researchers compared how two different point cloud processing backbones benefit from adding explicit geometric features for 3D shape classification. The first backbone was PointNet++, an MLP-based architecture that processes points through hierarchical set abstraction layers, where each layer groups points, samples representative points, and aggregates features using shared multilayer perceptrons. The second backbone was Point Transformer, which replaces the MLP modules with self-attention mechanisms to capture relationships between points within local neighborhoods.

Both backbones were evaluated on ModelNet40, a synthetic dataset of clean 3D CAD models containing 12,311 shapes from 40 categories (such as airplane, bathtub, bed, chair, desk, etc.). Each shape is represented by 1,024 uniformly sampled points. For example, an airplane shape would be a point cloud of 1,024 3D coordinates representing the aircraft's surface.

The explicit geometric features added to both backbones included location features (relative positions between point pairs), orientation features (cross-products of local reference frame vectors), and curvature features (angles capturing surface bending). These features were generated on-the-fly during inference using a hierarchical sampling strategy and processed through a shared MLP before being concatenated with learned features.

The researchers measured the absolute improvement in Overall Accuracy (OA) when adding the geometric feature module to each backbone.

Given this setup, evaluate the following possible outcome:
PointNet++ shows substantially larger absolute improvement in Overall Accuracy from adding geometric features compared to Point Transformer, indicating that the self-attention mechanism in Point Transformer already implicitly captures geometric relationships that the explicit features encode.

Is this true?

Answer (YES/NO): YES